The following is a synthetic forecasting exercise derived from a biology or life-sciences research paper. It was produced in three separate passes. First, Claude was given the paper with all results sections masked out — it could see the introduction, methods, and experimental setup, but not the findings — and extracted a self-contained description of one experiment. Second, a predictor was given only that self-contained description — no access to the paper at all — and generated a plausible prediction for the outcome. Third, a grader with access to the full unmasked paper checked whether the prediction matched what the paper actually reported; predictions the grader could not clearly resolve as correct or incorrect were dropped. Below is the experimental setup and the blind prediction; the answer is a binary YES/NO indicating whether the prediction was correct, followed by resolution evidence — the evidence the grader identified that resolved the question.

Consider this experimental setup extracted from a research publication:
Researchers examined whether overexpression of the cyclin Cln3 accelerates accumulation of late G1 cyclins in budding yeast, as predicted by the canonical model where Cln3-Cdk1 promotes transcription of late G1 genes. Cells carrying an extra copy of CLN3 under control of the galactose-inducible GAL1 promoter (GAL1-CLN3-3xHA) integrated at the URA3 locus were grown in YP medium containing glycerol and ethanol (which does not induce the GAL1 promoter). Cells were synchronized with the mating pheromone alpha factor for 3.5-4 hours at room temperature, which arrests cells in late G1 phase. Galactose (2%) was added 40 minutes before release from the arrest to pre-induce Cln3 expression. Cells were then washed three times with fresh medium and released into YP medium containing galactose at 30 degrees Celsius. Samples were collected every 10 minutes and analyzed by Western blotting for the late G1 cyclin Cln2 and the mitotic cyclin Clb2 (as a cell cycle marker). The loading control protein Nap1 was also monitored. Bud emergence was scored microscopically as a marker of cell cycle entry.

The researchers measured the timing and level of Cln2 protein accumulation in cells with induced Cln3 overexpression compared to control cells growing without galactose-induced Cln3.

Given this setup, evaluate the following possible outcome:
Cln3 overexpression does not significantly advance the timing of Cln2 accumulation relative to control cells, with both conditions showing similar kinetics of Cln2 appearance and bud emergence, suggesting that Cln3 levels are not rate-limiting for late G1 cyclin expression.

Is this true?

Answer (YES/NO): NO